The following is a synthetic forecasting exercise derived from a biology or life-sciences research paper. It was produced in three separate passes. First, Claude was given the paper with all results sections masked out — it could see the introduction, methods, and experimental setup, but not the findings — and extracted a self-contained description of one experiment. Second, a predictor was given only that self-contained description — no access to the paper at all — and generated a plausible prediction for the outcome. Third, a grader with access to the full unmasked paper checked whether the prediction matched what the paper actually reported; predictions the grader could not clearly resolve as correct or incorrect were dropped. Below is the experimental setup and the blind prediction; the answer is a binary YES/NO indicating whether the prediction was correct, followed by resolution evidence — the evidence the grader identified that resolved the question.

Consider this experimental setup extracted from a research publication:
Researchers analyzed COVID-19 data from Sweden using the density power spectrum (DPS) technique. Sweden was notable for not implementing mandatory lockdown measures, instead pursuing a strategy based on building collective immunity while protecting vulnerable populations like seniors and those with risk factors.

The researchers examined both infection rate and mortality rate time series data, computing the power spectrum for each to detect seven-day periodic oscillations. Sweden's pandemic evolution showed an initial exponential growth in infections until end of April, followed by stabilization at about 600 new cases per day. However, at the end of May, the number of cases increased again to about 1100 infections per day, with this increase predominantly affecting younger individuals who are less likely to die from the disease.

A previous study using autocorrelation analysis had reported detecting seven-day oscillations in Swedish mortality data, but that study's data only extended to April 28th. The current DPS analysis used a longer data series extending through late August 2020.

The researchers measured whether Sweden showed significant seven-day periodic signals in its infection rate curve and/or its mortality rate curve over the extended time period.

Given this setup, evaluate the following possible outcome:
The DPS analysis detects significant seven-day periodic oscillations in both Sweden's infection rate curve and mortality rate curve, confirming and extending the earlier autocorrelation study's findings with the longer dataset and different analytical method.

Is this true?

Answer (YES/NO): NO